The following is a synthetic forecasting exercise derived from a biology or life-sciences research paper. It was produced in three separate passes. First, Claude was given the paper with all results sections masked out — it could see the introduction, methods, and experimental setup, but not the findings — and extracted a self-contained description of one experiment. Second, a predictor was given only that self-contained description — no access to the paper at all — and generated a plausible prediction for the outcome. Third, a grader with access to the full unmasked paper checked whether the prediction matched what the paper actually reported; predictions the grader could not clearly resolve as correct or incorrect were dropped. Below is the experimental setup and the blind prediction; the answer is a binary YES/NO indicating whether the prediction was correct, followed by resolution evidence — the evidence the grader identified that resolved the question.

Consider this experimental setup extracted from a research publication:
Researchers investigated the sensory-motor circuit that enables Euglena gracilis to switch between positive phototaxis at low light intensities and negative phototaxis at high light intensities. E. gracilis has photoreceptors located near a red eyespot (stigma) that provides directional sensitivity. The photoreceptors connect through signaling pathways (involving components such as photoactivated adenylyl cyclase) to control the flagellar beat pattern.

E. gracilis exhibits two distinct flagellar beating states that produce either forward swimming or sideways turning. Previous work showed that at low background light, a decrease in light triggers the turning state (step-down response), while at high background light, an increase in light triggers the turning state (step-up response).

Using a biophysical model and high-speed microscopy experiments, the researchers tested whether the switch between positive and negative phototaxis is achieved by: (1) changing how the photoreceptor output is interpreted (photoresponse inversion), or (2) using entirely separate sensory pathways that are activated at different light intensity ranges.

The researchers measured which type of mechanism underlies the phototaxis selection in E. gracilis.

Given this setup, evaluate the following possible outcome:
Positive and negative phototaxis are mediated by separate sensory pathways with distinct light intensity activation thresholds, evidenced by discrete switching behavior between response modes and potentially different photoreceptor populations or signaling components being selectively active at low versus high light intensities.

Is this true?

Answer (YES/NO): NO